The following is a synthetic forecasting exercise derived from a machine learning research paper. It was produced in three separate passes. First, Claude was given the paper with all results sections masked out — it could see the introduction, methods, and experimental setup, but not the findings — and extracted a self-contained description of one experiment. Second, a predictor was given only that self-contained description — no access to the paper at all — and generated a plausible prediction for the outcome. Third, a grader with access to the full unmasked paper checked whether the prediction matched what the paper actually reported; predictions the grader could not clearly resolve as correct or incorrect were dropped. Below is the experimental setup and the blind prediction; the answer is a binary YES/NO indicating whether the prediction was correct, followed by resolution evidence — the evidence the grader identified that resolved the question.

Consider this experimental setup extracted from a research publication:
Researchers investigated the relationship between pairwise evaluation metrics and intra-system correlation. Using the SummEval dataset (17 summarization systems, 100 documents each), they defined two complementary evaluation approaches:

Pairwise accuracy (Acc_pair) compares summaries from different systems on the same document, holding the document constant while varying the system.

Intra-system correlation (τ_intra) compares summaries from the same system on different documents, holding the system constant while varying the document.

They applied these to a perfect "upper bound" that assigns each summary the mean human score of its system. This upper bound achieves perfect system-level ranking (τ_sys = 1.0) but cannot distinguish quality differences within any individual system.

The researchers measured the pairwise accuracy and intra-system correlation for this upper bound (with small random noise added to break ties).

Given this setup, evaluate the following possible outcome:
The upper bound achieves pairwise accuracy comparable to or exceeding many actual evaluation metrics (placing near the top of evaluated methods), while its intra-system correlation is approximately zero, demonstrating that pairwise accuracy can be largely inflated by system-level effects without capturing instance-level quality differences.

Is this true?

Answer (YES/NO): YES